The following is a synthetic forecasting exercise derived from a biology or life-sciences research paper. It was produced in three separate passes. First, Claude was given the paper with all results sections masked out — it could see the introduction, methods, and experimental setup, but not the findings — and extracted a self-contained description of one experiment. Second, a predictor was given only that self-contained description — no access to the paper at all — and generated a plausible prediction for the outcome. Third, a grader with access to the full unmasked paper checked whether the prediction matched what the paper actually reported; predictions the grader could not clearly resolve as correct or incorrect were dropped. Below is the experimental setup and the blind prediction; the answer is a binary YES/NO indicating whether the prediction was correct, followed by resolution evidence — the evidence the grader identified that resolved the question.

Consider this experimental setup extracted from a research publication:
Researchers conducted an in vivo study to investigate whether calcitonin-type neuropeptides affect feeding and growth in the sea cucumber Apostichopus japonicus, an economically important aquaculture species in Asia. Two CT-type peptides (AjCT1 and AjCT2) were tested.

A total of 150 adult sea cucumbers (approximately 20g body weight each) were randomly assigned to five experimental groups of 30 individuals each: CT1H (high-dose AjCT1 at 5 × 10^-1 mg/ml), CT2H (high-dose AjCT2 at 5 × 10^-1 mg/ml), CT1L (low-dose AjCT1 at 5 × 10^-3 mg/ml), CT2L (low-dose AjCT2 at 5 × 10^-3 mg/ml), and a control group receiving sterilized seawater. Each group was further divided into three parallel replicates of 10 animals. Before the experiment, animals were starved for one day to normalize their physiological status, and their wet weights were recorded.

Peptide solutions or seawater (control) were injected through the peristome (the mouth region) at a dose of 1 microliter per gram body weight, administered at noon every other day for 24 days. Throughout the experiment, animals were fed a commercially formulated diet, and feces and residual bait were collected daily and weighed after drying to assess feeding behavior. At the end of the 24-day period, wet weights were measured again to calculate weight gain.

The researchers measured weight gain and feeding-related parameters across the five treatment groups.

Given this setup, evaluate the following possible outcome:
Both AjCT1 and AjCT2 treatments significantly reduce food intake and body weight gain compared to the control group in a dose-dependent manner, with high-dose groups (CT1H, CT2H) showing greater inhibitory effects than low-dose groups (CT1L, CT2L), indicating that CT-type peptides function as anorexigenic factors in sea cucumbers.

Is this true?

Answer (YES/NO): NO